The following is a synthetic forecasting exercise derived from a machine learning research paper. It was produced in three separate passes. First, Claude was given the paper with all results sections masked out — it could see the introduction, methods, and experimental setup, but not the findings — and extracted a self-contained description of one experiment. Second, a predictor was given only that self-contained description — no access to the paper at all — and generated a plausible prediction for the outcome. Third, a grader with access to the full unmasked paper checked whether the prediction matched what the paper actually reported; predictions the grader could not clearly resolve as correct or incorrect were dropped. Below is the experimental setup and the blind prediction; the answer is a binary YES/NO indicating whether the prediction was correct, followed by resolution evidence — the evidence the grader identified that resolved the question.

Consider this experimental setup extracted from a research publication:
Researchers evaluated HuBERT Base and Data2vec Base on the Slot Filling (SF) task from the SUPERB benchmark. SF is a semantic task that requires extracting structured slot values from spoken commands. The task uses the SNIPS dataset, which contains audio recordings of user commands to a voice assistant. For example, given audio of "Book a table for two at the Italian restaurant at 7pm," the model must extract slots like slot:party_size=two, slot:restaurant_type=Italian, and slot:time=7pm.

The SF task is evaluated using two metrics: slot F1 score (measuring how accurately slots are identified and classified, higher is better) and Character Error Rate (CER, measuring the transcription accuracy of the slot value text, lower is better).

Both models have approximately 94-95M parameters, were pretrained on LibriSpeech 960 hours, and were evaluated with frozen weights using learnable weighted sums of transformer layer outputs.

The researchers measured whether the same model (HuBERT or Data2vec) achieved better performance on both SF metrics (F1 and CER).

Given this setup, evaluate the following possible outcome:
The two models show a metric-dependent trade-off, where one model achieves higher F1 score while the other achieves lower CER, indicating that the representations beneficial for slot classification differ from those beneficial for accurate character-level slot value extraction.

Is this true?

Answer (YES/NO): YES